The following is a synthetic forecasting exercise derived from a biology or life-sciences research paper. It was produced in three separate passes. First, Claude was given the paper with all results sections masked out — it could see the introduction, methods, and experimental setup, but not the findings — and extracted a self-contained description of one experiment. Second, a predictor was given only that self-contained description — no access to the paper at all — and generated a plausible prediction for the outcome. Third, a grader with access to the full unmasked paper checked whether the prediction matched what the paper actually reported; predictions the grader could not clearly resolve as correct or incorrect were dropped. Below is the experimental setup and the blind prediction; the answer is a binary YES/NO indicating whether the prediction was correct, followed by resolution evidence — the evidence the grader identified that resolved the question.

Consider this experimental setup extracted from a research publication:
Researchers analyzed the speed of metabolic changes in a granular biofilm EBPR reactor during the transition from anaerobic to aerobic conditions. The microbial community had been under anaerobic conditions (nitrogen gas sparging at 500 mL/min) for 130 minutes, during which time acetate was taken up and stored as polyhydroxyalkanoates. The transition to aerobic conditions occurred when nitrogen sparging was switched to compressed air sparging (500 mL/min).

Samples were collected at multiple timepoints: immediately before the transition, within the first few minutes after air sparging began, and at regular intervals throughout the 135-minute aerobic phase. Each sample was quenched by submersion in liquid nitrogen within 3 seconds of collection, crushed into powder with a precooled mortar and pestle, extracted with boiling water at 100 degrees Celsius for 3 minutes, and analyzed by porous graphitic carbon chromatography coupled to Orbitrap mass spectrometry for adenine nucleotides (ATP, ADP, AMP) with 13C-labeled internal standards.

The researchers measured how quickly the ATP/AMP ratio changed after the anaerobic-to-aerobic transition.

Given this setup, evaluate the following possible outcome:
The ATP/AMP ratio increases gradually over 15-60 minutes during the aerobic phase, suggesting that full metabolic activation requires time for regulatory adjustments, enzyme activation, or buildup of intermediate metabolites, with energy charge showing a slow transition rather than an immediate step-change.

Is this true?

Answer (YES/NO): NO